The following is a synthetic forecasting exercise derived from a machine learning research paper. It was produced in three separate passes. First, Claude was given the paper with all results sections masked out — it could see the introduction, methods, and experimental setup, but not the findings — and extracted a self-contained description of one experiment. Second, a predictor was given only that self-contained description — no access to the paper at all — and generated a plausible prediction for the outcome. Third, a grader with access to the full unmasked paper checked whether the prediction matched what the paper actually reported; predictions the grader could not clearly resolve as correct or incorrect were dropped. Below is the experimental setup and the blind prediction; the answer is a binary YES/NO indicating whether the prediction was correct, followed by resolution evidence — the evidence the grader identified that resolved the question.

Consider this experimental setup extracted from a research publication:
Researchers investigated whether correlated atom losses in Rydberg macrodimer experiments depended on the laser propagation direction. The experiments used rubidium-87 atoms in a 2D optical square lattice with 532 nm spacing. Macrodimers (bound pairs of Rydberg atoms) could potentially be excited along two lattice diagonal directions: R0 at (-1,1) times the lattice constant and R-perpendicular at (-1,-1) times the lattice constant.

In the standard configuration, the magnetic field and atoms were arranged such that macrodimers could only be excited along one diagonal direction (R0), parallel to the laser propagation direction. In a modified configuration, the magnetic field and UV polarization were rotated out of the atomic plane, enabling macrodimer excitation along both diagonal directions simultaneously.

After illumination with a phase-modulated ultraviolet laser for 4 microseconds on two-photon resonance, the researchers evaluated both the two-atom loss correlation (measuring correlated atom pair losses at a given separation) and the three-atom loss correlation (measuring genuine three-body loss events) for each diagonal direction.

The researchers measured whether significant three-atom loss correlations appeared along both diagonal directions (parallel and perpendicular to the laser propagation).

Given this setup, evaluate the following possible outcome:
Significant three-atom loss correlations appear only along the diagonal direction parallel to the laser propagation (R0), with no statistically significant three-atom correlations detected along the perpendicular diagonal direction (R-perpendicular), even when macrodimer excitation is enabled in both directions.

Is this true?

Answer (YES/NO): NO